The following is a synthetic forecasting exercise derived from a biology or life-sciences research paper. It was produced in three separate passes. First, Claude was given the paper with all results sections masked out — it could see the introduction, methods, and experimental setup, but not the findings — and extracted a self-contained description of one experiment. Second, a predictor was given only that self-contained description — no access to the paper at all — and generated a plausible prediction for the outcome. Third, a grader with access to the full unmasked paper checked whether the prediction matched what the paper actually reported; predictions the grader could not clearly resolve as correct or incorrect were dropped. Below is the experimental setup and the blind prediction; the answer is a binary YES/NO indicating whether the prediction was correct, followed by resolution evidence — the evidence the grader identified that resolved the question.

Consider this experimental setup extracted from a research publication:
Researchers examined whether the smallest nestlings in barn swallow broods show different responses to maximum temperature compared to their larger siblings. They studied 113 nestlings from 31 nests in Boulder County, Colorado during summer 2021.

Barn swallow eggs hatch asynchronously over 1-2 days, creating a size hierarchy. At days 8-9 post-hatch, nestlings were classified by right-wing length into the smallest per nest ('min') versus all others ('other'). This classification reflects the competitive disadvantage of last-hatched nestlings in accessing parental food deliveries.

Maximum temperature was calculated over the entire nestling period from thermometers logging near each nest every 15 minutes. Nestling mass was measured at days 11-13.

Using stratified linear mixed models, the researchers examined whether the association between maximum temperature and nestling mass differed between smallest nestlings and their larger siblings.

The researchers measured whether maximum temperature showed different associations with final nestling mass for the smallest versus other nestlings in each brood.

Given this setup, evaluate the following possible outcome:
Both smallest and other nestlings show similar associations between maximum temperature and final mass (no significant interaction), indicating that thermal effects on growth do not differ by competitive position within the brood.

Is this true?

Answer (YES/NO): YES